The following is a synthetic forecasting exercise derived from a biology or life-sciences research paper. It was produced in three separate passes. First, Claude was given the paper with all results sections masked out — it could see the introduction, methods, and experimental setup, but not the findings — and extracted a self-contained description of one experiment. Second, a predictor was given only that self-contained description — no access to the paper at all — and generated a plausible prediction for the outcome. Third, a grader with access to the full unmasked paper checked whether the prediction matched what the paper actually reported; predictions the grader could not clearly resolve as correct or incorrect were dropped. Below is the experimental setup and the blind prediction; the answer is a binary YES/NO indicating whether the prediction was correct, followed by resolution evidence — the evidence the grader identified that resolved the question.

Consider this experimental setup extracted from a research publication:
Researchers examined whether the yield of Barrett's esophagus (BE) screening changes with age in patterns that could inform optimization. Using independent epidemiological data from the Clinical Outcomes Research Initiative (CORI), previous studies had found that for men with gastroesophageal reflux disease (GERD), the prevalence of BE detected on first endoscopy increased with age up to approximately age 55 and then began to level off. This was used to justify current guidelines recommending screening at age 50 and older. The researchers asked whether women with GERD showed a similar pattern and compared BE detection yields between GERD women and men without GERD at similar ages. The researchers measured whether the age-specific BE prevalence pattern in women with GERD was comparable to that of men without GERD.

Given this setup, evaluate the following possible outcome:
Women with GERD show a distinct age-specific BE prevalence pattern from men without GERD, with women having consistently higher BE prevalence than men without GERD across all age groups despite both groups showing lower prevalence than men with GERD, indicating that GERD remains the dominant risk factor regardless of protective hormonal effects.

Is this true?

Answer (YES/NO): NO